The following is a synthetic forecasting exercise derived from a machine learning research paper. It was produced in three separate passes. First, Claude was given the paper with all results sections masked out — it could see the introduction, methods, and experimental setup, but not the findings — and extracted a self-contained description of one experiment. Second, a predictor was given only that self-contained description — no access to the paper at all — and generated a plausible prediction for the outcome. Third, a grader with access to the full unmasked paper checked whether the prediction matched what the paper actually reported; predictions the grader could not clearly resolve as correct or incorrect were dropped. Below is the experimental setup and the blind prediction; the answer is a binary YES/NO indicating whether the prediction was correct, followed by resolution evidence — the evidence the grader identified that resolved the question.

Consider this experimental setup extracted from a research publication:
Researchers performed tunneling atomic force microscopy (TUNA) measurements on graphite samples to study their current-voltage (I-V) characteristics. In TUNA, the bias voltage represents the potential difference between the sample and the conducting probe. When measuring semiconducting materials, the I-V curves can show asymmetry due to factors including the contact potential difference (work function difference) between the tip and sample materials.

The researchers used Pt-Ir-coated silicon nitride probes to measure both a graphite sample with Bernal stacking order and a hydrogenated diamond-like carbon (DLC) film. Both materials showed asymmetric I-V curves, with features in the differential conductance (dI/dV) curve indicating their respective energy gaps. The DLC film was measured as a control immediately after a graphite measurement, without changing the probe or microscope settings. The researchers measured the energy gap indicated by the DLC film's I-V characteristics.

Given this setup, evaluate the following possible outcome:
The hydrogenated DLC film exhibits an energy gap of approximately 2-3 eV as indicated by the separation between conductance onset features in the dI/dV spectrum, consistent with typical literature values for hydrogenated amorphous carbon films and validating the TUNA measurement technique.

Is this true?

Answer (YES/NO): NO